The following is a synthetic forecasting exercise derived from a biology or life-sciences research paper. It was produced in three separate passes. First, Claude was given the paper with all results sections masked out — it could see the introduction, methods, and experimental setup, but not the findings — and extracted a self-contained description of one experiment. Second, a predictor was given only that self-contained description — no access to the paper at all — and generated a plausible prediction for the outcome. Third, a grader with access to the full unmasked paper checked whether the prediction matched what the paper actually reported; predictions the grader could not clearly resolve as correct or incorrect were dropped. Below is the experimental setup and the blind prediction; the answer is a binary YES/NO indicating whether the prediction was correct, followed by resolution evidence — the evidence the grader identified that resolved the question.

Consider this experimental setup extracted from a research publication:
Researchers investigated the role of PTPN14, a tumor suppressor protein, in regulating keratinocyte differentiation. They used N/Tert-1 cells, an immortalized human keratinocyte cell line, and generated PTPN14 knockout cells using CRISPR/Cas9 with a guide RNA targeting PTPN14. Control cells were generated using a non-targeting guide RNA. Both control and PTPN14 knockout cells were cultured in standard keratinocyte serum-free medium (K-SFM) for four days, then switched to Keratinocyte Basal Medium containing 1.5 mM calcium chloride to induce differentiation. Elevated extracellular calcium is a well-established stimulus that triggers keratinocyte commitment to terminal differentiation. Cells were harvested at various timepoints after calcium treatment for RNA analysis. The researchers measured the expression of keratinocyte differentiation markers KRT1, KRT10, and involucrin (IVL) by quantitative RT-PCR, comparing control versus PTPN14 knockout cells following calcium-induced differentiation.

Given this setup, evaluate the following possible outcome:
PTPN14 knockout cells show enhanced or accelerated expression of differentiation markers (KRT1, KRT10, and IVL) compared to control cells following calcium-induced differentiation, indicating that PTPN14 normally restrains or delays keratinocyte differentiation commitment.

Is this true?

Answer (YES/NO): NO